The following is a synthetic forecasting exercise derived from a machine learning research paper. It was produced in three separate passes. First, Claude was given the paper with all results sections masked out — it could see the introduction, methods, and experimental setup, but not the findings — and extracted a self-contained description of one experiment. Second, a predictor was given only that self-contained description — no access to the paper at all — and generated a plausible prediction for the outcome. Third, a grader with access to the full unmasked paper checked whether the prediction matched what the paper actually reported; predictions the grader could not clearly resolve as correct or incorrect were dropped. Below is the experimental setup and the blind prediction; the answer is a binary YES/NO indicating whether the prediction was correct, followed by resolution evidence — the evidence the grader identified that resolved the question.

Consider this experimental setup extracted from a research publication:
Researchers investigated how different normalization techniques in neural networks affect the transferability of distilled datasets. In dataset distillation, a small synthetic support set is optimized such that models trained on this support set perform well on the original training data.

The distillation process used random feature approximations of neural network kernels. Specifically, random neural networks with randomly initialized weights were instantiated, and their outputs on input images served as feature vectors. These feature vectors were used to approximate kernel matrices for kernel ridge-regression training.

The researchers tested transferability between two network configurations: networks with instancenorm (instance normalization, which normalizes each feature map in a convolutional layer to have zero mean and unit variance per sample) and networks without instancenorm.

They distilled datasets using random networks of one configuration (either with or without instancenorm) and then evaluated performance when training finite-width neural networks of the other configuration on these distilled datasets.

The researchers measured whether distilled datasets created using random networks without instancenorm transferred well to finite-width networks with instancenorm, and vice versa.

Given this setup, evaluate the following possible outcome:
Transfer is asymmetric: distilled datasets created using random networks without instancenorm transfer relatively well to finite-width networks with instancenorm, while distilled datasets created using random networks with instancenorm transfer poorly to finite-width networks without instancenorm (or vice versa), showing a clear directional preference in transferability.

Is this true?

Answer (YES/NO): NO